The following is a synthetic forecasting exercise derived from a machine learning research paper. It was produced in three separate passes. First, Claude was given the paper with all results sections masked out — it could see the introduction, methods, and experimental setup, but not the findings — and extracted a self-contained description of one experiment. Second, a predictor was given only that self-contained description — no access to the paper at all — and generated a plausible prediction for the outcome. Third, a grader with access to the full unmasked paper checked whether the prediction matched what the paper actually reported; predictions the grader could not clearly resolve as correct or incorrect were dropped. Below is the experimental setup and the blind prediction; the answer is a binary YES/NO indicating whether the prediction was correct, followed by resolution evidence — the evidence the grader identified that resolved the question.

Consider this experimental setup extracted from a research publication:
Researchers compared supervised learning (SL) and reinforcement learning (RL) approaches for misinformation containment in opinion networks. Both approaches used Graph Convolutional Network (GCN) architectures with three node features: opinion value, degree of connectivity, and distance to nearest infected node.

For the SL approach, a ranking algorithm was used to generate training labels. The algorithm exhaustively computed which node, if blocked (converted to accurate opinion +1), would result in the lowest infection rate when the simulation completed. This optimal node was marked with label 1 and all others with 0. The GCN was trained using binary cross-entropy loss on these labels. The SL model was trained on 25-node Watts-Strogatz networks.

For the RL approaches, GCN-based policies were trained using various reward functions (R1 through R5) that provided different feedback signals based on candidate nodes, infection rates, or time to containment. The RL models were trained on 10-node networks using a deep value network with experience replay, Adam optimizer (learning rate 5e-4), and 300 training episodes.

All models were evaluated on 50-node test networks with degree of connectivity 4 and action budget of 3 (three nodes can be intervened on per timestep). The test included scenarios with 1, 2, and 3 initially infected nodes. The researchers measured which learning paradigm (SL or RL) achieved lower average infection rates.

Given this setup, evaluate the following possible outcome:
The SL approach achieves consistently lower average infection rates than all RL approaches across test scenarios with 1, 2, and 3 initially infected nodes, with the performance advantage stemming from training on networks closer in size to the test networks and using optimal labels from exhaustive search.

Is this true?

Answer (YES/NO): NO